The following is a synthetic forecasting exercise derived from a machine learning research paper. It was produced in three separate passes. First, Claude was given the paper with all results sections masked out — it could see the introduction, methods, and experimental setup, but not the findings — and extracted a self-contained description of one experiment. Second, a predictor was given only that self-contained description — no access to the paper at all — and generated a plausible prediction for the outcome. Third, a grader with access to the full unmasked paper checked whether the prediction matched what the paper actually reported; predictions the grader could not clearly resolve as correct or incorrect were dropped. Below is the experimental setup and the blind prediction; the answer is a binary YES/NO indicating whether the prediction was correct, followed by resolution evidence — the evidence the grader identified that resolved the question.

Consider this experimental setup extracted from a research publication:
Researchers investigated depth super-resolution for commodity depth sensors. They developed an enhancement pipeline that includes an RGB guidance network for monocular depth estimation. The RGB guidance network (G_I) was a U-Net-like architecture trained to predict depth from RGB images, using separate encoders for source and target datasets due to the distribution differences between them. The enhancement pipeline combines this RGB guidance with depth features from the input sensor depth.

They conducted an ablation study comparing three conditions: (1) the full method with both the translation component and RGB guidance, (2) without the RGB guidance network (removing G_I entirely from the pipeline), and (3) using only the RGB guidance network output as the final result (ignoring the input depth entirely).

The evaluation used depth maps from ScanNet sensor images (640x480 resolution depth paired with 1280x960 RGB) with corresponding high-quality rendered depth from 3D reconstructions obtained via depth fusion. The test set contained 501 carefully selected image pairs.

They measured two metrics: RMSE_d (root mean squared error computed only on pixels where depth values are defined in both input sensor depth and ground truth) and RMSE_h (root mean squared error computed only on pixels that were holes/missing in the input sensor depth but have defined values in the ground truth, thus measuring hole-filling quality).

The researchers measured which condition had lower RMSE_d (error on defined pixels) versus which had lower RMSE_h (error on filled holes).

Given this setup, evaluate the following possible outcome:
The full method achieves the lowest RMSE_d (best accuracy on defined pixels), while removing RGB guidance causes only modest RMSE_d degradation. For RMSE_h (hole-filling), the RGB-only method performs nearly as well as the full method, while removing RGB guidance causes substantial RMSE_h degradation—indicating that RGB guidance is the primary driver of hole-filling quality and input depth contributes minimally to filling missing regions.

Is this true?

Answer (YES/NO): NO